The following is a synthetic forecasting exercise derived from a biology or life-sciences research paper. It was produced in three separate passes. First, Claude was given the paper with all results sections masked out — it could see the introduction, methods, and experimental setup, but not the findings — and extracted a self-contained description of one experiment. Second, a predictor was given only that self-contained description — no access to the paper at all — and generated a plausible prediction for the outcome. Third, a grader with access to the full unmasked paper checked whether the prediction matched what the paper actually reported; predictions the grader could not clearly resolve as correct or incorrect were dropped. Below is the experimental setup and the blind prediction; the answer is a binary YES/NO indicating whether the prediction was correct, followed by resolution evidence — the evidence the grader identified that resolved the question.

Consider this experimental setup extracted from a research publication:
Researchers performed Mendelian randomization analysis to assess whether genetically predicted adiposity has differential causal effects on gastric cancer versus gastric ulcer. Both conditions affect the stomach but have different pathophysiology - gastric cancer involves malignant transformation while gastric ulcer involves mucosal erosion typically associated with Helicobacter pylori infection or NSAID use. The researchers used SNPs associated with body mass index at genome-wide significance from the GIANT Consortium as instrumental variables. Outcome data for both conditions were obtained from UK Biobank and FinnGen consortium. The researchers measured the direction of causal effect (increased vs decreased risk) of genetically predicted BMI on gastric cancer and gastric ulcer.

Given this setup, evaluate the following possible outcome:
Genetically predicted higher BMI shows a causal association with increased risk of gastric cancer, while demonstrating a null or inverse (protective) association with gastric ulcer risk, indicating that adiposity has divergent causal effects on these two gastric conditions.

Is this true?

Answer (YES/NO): NO